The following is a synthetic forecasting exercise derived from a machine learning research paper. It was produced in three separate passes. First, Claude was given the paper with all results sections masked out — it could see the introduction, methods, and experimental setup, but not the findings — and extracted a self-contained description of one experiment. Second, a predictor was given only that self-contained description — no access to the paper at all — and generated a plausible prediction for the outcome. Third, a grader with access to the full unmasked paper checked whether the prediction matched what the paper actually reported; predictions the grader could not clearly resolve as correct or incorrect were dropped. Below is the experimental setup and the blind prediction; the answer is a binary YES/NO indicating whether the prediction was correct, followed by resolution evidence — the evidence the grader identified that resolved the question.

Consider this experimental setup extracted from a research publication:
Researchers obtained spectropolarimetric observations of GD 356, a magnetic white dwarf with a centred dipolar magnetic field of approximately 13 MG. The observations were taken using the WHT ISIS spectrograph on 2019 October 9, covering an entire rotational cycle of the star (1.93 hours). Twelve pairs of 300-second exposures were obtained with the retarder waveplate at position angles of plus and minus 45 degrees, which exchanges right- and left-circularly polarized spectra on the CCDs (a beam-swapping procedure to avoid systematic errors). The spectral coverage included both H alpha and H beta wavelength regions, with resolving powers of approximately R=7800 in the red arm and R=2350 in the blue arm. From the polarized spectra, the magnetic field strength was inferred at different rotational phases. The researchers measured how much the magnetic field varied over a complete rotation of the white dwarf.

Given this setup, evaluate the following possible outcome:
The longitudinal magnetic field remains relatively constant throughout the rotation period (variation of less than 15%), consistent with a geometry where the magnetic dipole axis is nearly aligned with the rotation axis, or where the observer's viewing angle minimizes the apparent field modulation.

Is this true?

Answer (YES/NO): YES